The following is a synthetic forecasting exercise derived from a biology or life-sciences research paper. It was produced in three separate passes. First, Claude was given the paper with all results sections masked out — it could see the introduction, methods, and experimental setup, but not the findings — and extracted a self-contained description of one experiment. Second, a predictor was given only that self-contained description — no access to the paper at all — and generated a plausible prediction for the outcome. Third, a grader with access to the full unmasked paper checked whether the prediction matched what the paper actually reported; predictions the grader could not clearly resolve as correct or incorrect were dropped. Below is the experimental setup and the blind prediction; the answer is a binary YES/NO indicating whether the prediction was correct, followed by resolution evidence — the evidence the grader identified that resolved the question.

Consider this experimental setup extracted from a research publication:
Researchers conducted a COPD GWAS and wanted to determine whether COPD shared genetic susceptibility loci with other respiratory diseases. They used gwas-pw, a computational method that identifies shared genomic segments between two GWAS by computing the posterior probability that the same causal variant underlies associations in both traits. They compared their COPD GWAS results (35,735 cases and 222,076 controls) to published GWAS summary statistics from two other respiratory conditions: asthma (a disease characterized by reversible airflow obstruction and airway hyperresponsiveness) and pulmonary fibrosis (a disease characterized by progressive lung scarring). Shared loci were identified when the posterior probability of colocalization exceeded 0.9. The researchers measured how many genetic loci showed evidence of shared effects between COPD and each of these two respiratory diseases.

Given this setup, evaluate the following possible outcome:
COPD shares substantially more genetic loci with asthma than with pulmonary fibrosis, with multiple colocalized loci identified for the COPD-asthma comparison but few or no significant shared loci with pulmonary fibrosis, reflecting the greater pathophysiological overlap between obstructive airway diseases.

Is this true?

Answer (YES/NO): NO